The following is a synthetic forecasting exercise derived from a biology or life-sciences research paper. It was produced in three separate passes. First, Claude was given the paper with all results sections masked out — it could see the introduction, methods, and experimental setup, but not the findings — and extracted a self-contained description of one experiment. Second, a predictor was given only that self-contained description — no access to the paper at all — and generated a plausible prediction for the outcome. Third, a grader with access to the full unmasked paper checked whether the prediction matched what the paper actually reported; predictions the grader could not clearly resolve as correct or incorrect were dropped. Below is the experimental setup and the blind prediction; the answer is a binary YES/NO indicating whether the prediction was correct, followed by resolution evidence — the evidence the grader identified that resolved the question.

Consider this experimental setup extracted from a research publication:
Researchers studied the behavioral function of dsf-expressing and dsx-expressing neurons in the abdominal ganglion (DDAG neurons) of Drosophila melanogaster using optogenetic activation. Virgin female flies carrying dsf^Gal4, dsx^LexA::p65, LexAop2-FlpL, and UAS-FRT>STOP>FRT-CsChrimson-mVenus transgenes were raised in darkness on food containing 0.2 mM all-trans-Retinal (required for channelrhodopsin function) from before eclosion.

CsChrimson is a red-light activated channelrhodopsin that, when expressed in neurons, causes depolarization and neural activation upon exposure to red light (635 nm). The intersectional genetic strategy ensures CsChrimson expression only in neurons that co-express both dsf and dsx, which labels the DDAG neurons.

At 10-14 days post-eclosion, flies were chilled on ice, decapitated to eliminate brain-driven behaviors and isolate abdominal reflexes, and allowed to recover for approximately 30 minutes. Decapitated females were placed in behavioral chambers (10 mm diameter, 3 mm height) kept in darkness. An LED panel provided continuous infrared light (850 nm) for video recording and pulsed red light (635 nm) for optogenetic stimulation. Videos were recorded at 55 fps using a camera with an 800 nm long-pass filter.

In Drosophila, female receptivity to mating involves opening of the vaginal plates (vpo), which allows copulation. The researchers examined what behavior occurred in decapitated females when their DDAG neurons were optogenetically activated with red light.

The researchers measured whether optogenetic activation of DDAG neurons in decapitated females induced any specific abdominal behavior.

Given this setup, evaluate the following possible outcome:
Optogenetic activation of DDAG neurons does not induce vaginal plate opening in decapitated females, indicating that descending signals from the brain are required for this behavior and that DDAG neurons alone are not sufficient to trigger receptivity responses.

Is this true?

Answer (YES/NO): NO